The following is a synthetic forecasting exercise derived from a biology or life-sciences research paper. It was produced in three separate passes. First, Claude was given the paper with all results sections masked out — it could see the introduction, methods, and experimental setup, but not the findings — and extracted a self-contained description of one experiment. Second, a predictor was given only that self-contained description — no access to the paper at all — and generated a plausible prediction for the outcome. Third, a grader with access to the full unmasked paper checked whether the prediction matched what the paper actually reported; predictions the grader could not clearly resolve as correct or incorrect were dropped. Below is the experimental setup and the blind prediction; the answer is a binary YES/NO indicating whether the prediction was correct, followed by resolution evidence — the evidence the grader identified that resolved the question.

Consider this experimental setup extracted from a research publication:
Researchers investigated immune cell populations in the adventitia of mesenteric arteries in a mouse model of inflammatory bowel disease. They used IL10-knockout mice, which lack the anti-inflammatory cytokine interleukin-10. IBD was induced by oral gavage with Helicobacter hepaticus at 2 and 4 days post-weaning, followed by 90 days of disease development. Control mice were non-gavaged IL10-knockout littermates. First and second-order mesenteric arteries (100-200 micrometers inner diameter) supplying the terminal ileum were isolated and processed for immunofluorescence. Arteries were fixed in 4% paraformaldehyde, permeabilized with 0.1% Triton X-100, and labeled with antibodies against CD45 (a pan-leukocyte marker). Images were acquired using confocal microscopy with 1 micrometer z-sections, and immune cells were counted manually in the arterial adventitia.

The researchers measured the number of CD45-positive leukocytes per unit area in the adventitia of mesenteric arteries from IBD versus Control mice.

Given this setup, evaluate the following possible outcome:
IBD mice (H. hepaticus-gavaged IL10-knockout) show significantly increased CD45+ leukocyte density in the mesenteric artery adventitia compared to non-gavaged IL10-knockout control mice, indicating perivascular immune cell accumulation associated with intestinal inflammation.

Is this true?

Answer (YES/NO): YES